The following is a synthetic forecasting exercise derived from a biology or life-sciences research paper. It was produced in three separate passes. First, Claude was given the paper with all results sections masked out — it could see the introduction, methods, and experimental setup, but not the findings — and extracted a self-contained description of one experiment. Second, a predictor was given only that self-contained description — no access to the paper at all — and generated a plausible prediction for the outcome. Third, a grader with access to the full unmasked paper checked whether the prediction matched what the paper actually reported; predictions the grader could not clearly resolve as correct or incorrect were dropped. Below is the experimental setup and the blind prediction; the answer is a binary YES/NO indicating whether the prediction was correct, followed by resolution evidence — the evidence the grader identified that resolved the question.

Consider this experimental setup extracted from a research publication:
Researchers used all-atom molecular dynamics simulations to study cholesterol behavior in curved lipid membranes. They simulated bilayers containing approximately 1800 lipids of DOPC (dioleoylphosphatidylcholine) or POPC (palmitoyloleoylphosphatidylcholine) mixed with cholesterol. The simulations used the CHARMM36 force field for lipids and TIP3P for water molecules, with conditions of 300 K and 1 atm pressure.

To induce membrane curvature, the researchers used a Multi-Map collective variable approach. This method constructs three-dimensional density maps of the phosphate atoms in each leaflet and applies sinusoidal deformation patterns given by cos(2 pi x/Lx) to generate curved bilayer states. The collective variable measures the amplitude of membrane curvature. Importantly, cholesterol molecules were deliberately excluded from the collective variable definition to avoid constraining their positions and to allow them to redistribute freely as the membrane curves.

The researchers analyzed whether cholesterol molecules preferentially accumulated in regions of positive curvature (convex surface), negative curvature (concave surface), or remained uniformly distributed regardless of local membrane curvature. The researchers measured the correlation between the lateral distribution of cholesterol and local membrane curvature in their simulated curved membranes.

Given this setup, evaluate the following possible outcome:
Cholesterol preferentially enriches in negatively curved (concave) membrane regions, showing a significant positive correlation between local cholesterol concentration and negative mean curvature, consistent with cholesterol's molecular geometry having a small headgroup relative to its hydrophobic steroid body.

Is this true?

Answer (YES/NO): NO